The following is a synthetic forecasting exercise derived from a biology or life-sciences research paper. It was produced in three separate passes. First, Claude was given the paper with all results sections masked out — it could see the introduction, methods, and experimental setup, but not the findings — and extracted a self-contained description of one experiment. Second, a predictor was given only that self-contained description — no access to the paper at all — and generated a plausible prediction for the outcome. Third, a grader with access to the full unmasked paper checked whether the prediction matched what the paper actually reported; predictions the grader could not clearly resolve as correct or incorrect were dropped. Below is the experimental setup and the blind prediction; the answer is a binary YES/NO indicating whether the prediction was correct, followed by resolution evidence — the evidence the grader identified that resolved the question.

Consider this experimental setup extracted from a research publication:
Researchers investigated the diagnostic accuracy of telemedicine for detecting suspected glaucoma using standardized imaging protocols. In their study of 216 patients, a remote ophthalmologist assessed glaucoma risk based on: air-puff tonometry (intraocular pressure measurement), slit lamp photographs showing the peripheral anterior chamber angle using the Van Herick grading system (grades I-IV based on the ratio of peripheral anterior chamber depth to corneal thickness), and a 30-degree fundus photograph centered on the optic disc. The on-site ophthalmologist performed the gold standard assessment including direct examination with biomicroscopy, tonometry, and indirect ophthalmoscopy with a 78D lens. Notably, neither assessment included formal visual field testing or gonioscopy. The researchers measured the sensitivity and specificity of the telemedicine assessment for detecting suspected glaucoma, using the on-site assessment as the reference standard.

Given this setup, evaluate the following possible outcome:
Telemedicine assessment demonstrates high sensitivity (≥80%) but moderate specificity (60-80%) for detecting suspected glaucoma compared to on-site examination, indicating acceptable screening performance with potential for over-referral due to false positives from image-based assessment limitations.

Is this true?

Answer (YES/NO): NO